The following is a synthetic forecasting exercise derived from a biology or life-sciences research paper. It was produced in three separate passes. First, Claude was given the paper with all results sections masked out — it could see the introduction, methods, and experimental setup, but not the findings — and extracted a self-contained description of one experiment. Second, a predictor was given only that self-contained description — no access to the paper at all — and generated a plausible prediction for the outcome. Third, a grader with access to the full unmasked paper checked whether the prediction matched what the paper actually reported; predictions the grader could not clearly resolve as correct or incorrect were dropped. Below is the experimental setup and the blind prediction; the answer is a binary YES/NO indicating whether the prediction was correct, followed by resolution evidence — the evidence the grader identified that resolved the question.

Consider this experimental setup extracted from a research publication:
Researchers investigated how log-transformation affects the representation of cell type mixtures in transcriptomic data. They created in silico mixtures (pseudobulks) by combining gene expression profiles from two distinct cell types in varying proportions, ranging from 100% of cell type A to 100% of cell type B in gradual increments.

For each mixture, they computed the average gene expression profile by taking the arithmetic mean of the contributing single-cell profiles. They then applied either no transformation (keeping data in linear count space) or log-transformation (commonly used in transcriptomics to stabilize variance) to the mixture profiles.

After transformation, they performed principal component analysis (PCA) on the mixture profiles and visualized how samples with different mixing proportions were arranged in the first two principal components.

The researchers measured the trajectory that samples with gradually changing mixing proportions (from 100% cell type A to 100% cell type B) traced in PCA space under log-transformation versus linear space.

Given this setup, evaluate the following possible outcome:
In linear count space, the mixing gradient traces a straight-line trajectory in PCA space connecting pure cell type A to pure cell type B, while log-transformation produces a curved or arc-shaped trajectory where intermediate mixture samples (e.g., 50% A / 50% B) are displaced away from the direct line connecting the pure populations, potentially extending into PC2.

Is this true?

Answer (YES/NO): YES